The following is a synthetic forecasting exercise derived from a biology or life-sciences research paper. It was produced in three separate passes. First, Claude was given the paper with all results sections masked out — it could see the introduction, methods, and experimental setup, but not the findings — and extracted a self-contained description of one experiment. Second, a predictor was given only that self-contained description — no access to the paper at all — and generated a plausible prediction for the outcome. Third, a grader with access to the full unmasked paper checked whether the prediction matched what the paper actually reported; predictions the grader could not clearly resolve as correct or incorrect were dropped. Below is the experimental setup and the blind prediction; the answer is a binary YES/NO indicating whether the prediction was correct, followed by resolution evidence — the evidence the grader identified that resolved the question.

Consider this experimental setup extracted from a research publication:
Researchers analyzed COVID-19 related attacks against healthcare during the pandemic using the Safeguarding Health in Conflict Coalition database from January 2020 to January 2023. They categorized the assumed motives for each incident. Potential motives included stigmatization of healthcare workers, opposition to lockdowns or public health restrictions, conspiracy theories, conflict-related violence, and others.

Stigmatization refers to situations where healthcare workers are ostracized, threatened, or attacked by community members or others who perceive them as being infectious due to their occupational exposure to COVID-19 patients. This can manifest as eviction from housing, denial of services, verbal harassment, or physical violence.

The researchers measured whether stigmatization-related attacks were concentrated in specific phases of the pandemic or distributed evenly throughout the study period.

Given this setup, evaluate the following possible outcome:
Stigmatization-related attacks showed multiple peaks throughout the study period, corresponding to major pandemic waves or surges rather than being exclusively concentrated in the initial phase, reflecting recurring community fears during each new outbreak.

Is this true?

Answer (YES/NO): NO